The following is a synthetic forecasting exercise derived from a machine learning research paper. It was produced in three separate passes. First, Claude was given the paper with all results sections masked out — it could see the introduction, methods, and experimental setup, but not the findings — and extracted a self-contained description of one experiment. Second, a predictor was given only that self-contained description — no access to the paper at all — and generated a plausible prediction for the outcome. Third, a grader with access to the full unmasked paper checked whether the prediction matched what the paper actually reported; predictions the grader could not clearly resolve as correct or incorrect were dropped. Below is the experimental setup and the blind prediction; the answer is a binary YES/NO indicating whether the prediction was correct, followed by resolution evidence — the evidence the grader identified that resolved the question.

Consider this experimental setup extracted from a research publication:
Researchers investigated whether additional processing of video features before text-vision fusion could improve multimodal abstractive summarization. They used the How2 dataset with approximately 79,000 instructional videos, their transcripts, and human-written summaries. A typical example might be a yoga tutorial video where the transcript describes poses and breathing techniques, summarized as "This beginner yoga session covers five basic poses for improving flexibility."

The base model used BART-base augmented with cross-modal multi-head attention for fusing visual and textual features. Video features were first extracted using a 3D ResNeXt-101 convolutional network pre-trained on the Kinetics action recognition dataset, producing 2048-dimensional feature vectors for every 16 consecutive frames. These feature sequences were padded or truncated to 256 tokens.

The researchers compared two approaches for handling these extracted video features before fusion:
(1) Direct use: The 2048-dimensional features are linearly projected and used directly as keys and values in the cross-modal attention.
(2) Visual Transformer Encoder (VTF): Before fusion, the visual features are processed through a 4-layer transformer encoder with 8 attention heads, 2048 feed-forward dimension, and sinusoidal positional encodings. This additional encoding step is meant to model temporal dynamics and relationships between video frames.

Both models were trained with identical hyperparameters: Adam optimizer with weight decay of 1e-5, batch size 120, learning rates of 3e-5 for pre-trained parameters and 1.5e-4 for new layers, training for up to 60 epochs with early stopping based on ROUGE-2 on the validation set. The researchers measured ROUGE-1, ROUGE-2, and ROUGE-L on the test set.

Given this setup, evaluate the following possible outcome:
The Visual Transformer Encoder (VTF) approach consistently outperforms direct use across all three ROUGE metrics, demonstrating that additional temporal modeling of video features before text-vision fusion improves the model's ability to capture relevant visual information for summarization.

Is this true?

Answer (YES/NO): YES